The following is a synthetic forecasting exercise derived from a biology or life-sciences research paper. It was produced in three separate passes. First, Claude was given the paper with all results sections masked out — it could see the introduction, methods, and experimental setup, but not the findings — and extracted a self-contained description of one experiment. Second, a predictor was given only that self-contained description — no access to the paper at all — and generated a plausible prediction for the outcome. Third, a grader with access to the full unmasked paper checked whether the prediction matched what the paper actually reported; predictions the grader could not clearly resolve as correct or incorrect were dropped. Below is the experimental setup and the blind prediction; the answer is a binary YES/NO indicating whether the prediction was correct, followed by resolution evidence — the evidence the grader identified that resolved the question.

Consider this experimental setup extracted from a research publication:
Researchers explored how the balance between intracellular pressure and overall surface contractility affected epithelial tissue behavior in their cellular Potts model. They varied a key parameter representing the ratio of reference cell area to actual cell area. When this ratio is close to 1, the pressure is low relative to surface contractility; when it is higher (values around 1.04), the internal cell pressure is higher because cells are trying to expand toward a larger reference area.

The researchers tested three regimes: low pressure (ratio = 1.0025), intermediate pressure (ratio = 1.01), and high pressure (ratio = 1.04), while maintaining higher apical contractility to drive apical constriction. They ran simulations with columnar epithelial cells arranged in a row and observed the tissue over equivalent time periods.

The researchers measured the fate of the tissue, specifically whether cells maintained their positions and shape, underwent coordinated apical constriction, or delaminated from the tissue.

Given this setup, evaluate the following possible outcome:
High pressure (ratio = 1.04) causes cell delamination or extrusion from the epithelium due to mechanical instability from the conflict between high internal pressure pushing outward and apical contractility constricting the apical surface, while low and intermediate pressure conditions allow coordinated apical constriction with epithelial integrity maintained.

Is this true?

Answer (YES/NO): NO